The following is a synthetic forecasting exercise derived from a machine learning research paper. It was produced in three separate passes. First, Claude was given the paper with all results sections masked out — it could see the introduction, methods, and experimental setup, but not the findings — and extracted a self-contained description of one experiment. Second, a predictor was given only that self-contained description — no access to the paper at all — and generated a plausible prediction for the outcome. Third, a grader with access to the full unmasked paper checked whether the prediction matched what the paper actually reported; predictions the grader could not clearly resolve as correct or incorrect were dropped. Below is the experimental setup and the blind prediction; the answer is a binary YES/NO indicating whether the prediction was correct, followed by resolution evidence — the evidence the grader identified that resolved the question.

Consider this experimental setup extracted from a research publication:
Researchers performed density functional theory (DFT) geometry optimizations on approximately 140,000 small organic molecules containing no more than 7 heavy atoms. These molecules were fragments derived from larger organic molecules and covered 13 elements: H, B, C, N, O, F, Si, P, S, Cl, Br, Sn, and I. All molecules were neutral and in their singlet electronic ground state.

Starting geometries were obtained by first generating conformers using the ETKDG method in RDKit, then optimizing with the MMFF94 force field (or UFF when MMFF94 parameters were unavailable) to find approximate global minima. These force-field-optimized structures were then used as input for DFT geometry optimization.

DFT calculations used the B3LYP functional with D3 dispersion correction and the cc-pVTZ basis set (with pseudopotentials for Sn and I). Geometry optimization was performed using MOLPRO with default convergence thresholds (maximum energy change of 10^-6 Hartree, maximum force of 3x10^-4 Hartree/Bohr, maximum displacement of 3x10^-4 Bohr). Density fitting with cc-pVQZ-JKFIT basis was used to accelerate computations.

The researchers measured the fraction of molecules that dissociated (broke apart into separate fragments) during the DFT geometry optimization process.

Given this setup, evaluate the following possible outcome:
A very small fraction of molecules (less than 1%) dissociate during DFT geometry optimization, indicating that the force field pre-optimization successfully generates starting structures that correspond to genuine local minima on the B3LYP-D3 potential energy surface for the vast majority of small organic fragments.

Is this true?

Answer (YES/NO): YES